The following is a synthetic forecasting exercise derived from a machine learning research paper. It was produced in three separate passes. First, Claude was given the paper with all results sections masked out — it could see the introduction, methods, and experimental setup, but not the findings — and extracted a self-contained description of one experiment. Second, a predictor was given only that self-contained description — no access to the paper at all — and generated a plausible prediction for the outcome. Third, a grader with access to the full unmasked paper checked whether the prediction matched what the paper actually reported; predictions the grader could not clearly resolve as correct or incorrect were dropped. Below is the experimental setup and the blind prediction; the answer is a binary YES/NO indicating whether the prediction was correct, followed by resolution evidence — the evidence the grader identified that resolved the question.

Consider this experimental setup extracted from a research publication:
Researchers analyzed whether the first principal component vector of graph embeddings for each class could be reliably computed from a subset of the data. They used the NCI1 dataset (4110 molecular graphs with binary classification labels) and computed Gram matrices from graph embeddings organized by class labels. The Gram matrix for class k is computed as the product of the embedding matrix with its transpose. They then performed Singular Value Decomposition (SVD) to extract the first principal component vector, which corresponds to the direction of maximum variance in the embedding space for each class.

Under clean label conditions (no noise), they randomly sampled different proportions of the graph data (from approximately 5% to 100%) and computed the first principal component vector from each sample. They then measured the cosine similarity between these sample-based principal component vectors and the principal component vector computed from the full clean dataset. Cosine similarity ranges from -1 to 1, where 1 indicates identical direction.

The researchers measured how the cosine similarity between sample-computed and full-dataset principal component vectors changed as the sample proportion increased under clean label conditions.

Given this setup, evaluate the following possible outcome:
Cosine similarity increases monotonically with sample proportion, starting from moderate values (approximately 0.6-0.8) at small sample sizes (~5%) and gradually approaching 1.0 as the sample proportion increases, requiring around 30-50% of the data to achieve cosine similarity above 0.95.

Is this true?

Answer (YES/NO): NO